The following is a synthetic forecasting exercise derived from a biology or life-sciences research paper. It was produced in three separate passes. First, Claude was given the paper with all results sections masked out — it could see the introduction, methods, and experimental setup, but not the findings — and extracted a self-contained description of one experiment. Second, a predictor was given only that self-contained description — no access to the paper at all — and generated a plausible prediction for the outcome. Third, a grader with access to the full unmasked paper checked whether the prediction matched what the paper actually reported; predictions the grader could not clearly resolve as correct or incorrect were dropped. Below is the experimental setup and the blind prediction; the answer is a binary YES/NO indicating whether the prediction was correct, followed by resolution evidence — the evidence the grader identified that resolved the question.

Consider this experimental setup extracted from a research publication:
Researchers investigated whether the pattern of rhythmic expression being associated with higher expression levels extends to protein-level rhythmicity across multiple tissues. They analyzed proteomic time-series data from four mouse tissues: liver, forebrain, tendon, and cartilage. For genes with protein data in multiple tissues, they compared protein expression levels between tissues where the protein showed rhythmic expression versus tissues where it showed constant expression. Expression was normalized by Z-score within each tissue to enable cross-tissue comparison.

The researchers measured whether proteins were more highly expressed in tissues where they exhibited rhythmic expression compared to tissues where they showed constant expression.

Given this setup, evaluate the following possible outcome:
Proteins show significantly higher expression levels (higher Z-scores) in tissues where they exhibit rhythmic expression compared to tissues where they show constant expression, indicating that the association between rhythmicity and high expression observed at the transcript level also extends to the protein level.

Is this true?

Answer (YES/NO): NO